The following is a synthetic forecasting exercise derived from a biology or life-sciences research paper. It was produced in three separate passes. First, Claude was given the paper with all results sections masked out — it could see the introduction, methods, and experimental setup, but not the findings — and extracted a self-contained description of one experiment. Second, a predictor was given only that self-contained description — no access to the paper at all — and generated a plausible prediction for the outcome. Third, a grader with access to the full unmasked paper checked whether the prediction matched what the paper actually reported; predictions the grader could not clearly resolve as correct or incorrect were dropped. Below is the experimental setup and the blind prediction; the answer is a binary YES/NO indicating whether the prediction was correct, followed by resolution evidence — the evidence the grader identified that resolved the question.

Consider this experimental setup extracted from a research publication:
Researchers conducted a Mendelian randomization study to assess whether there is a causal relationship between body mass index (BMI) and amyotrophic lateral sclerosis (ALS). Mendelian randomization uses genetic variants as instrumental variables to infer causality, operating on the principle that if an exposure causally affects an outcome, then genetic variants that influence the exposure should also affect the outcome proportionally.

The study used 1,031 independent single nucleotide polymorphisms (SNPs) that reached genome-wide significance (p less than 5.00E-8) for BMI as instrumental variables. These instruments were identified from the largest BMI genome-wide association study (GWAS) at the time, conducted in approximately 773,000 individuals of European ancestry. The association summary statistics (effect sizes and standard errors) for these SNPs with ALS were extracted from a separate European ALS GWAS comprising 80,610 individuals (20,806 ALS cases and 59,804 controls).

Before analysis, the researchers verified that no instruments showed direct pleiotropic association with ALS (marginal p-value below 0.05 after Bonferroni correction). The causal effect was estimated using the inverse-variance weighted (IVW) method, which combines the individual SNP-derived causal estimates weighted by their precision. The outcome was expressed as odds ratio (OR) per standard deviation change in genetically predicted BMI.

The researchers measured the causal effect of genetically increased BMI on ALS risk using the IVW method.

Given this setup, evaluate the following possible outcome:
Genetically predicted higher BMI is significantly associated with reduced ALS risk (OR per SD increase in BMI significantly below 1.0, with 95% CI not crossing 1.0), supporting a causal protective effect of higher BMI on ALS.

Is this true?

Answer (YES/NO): NO